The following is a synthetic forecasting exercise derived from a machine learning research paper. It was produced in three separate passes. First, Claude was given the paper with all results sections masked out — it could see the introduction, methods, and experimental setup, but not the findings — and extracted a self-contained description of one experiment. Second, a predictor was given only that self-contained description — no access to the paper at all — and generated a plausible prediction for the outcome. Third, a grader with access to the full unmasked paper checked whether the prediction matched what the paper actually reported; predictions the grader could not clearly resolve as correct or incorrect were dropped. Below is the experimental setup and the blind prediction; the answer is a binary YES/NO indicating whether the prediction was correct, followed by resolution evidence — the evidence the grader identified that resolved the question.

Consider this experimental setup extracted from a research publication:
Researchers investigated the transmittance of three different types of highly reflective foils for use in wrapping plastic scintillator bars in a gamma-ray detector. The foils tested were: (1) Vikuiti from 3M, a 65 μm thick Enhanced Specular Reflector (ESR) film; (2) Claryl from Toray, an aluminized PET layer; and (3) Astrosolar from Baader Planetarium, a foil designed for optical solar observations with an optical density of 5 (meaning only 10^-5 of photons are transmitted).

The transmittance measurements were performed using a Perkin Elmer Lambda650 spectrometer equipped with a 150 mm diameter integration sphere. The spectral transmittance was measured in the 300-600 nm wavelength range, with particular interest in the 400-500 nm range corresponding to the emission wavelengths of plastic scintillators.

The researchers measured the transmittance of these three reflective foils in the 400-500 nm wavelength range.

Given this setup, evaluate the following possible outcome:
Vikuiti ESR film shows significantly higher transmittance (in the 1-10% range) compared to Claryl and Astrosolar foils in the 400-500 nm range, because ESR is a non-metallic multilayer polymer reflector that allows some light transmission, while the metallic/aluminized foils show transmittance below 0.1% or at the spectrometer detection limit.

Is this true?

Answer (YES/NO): NO